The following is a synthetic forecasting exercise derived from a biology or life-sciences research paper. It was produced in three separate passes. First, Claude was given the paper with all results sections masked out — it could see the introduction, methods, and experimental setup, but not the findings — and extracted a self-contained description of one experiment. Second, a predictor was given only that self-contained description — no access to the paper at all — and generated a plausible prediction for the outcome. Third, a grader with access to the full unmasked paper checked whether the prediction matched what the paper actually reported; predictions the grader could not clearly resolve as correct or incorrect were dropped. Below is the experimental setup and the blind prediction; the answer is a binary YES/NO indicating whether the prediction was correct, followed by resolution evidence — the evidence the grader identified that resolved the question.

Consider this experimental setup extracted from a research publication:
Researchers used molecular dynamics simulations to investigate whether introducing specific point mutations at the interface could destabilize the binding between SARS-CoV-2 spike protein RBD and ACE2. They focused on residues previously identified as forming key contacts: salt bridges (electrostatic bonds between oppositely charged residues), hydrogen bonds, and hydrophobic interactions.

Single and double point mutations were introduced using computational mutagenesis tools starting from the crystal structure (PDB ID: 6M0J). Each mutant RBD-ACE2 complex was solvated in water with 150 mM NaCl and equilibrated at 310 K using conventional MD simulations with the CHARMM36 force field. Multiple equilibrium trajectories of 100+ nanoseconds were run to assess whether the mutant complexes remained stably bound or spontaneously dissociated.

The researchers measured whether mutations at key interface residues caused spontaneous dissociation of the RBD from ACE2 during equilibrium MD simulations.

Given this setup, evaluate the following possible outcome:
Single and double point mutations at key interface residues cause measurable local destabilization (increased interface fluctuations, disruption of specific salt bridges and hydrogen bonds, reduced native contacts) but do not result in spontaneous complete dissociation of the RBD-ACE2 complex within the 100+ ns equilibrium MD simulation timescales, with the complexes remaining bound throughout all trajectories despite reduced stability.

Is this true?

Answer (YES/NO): YES